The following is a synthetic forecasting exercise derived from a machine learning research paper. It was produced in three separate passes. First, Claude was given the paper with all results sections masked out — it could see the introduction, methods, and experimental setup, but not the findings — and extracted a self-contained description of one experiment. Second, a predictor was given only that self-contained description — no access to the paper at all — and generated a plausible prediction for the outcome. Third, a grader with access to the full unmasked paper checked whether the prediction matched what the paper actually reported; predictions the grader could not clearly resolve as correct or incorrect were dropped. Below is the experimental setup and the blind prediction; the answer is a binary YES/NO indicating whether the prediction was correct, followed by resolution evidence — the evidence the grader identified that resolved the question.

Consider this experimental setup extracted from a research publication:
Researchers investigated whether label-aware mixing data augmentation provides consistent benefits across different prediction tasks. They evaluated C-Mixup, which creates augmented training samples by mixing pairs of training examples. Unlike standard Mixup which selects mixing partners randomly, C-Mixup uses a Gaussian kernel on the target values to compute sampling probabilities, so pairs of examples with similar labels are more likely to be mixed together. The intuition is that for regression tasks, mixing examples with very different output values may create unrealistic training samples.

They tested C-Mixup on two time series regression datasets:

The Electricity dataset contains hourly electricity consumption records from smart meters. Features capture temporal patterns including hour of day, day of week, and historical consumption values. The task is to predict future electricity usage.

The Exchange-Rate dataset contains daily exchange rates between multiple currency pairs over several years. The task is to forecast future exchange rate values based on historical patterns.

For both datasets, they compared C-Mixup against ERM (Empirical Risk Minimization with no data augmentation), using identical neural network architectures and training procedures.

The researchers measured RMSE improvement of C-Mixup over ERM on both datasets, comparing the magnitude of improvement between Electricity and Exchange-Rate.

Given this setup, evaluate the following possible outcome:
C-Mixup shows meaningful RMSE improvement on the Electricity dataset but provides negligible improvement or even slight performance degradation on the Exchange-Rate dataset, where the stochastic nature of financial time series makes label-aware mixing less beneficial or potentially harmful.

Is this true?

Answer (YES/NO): NO